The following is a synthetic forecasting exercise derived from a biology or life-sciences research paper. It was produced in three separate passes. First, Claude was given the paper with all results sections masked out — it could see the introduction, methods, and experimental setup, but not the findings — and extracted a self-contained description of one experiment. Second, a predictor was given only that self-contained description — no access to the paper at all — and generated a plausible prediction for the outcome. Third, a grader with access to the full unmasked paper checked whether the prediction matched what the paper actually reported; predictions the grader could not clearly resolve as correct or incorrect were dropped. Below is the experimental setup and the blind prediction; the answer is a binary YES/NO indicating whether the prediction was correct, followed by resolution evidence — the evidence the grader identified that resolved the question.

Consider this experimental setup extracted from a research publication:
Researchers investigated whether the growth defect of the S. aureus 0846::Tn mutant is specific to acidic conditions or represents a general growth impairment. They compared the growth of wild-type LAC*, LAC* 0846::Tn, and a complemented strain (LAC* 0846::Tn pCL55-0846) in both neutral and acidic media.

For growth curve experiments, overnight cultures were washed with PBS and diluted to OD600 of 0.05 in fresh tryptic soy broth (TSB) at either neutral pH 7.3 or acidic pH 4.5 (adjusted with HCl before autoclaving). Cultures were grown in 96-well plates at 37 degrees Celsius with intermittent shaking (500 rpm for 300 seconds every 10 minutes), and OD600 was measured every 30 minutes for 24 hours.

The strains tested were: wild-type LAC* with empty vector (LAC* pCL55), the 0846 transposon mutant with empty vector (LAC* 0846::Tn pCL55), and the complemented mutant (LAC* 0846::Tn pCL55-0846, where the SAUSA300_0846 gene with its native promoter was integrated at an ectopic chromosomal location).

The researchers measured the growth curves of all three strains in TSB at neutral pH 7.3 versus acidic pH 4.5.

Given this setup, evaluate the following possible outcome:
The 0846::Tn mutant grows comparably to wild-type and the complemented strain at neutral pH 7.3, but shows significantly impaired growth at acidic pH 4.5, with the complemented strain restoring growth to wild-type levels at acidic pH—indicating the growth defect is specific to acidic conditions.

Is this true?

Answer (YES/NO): YES